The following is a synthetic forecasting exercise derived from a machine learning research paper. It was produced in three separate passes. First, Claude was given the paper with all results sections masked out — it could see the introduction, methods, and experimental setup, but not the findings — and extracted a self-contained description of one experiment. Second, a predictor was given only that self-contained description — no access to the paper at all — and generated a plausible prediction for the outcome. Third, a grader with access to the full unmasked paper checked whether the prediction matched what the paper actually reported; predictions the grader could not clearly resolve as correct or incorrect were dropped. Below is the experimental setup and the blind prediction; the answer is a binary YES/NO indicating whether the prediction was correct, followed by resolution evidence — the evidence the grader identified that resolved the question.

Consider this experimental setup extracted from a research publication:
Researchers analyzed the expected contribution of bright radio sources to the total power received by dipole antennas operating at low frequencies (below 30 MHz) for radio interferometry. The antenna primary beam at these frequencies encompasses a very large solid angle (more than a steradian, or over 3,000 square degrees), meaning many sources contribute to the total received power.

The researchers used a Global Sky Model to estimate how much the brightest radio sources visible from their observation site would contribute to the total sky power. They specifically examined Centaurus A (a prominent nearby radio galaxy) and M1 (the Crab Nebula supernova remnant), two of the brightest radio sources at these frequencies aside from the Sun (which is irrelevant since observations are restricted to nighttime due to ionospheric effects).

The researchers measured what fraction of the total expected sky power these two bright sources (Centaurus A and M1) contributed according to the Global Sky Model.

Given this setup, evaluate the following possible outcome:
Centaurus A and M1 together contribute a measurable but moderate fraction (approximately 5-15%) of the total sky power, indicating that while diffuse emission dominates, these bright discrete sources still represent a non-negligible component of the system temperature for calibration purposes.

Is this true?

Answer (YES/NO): YES